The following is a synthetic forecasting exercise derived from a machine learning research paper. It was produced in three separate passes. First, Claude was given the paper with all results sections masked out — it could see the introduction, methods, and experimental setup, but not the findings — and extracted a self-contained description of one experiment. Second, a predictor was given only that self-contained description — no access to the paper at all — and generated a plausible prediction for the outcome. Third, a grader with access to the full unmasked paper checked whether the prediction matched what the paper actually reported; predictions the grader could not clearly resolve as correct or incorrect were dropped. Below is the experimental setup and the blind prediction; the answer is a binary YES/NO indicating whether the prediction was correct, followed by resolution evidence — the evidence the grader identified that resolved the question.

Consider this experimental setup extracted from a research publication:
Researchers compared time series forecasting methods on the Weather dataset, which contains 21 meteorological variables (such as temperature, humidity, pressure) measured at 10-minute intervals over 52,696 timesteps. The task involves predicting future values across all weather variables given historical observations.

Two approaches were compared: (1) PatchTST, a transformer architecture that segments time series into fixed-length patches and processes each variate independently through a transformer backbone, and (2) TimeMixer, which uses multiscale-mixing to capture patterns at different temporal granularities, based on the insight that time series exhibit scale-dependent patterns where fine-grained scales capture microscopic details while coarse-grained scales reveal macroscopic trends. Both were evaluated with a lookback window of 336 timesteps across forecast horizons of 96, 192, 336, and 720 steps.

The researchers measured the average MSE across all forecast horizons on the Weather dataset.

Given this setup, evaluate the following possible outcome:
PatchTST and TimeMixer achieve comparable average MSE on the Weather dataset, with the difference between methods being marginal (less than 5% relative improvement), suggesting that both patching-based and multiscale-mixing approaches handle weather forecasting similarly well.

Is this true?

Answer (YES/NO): NO